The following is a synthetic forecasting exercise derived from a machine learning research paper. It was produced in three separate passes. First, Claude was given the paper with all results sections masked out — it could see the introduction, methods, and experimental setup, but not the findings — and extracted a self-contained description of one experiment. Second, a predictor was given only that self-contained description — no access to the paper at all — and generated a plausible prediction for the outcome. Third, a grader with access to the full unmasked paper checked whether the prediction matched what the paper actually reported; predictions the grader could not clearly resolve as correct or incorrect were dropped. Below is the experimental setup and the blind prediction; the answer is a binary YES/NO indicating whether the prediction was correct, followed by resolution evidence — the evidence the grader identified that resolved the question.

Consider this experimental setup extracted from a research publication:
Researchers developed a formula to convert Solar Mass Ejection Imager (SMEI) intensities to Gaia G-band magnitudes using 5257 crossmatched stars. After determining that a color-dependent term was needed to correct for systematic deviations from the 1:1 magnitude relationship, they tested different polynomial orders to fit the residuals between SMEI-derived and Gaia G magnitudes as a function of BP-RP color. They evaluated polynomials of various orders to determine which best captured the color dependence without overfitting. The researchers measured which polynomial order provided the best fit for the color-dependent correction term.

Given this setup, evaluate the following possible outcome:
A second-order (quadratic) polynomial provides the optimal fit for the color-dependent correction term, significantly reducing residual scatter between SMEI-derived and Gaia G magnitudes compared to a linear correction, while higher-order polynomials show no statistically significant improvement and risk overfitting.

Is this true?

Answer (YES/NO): NO